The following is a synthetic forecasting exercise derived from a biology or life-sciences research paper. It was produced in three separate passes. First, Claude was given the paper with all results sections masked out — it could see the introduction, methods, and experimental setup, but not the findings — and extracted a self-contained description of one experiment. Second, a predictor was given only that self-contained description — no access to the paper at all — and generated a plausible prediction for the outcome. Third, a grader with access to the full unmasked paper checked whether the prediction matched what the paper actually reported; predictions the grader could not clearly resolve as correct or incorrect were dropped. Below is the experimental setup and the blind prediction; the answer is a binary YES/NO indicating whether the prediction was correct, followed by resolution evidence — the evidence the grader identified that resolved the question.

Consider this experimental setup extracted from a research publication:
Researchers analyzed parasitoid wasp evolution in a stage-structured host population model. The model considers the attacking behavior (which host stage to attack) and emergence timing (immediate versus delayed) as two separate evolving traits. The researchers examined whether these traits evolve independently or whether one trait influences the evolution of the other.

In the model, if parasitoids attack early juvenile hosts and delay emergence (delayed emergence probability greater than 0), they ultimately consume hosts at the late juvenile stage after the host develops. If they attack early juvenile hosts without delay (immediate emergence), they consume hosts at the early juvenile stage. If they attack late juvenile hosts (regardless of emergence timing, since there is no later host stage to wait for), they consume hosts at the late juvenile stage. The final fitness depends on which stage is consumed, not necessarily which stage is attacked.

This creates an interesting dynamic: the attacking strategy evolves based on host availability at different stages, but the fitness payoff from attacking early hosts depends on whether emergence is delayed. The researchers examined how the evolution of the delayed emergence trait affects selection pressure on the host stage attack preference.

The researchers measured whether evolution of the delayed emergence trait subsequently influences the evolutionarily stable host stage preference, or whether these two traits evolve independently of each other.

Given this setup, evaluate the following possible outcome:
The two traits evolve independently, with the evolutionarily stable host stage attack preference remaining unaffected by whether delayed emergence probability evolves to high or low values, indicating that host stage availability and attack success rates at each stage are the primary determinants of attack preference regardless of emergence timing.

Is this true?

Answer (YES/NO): NO